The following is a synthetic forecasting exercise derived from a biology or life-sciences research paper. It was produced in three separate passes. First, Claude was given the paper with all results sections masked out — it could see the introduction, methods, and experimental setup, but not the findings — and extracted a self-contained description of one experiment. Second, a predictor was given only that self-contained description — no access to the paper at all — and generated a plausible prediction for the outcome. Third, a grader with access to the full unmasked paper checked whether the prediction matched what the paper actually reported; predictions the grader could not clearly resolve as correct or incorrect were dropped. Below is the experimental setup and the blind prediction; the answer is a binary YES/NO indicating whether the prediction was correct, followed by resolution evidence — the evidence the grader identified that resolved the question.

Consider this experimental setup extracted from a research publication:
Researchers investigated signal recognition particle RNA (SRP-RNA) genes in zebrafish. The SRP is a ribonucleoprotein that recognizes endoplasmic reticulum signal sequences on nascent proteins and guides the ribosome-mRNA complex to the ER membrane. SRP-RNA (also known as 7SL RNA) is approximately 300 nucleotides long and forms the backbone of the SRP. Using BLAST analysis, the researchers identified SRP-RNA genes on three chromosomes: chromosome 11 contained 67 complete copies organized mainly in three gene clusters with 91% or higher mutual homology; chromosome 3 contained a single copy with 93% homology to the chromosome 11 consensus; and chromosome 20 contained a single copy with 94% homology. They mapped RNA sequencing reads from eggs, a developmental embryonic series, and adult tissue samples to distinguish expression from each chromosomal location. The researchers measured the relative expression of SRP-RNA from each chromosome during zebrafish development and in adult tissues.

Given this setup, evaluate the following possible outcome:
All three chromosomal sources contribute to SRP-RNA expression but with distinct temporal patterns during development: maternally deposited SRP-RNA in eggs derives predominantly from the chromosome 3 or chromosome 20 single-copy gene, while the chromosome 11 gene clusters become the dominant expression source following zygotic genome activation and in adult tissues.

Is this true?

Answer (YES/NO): NO